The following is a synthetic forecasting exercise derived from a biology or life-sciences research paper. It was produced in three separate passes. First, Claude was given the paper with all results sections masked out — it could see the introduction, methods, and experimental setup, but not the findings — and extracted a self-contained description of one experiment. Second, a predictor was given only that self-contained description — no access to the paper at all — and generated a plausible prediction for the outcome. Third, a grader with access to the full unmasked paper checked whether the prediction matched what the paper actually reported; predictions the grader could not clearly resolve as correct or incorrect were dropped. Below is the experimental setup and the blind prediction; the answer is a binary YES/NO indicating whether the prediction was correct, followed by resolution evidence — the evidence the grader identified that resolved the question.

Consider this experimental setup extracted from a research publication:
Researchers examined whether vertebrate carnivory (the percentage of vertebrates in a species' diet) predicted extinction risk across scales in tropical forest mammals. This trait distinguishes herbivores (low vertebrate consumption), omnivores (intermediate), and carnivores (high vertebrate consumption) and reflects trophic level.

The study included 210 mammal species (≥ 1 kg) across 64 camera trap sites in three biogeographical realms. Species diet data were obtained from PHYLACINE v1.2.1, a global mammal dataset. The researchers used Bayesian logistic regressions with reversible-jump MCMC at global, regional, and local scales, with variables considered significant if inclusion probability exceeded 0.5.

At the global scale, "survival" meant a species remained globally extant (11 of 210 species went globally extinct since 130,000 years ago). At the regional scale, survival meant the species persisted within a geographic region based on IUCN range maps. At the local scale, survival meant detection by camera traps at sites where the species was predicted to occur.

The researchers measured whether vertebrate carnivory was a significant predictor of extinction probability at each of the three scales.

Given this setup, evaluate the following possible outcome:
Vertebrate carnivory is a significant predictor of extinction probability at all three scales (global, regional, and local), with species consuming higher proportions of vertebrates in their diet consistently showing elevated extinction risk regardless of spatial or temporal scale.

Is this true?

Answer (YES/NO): NO